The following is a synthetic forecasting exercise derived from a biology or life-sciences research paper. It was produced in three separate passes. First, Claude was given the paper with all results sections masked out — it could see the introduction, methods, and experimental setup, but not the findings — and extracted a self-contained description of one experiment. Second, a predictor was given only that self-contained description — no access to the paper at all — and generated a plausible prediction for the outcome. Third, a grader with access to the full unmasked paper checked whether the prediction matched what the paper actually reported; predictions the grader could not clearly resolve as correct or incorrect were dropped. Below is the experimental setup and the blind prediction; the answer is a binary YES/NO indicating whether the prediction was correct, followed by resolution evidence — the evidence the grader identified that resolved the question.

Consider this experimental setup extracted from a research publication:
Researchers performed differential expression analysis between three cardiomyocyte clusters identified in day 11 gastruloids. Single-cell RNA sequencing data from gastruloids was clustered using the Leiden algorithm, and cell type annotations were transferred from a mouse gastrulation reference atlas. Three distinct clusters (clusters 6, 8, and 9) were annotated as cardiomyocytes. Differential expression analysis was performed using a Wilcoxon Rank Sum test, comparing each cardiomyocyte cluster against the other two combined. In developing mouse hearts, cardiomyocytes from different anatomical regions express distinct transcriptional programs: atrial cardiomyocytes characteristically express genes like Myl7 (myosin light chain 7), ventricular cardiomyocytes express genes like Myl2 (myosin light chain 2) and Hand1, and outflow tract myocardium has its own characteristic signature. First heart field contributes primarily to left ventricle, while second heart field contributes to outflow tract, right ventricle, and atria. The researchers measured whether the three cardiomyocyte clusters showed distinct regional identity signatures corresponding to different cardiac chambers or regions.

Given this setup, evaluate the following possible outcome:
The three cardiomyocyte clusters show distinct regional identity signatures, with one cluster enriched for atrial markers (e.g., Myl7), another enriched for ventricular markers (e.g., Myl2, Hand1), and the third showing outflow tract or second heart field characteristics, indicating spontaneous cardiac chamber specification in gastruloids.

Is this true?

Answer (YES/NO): NO